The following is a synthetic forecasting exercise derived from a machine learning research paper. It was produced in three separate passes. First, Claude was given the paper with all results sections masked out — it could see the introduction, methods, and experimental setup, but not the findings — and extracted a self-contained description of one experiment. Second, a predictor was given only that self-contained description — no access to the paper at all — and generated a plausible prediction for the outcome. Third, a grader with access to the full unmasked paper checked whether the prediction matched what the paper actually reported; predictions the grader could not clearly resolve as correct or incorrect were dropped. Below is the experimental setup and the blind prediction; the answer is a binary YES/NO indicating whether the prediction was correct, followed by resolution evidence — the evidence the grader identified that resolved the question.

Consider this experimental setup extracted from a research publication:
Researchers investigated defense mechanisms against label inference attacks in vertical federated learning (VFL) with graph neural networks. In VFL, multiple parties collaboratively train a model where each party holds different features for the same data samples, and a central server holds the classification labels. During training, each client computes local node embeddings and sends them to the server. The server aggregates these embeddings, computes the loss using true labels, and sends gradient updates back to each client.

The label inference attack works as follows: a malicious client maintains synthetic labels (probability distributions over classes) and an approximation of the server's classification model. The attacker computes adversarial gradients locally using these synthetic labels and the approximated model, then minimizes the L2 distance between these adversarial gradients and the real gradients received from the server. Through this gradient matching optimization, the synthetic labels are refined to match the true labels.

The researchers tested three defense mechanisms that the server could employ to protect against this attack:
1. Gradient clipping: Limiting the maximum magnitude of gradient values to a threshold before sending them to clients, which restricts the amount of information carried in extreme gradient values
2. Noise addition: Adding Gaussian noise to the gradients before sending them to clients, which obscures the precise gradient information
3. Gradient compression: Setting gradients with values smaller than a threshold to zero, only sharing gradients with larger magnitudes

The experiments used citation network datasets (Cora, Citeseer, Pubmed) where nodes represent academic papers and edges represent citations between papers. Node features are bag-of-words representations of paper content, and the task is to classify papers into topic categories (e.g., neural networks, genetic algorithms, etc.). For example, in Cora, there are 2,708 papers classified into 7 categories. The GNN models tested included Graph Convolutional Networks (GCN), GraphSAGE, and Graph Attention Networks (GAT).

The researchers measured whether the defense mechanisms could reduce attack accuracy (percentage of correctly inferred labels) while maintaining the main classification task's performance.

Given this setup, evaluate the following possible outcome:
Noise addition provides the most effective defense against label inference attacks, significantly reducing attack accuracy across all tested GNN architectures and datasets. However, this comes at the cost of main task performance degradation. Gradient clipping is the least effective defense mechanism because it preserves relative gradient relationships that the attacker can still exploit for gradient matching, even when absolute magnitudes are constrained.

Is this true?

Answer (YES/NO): NO